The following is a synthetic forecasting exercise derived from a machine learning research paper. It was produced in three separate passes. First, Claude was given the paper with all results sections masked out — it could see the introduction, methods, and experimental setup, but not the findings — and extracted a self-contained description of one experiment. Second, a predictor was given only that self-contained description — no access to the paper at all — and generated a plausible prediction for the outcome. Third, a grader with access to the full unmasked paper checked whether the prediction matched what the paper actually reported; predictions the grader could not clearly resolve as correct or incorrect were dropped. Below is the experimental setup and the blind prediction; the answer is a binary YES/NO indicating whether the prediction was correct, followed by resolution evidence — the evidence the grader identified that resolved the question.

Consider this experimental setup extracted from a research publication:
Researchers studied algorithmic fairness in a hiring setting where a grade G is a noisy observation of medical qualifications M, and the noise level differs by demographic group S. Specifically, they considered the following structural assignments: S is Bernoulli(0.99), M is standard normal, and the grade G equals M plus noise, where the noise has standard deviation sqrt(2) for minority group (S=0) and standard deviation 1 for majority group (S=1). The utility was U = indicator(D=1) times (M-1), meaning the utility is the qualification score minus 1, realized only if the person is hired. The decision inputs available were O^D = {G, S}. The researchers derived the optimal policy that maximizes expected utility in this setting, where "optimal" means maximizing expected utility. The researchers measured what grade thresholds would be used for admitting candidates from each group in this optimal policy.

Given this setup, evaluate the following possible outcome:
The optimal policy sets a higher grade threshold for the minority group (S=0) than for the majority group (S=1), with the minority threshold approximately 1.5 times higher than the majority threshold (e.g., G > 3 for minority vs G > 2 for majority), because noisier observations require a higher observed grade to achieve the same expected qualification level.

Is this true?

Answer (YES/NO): YES